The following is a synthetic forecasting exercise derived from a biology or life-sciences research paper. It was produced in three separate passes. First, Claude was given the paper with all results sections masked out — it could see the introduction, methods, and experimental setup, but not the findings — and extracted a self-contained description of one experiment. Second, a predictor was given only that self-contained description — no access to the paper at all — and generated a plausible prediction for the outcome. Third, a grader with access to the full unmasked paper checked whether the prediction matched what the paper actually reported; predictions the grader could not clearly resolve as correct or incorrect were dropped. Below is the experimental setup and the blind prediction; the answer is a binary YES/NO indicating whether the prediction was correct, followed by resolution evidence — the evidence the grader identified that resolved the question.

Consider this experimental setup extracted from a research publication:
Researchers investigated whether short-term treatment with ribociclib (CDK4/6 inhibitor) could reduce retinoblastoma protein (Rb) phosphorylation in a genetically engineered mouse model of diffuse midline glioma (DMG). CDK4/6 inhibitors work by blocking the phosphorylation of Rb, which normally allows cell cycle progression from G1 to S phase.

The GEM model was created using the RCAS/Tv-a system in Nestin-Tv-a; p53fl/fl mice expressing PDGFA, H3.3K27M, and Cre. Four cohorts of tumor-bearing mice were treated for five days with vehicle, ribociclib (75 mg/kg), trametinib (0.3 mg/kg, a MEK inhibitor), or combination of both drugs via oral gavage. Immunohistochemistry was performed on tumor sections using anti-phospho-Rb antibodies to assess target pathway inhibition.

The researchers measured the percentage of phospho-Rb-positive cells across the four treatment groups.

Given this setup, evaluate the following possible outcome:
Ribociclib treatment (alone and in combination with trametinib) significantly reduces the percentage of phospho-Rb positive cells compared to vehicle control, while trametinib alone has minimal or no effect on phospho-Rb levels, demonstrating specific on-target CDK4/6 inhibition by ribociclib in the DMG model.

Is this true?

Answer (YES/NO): NO